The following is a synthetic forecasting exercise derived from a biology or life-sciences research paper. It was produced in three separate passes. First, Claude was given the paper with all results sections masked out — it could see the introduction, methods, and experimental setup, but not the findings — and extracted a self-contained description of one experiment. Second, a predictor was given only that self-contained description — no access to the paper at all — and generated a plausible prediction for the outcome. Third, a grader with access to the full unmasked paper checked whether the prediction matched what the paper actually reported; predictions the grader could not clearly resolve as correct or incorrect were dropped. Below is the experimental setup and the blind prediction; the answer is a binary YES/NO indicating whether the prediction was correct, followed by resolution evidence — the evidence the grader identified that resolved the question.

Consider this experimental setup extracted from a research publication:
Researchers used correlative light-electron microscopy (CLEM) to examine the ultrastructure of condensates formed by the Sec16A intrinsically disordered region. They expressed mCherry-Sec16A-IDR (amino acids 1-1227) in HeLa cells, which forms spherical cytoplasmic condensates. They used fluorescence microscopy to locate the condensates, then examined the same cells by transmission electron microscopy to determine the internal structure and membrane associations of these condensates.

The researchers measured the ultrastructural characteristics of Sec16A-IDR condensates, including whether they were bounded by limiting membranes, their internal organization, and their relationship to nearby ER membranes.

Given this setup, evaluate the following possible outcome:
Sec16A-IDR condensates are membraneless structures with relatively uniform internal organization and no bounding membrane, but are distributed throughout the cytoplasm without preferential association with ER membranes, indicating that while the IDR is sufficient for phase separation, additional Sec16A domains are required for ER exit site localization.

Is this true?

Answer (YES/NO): NO